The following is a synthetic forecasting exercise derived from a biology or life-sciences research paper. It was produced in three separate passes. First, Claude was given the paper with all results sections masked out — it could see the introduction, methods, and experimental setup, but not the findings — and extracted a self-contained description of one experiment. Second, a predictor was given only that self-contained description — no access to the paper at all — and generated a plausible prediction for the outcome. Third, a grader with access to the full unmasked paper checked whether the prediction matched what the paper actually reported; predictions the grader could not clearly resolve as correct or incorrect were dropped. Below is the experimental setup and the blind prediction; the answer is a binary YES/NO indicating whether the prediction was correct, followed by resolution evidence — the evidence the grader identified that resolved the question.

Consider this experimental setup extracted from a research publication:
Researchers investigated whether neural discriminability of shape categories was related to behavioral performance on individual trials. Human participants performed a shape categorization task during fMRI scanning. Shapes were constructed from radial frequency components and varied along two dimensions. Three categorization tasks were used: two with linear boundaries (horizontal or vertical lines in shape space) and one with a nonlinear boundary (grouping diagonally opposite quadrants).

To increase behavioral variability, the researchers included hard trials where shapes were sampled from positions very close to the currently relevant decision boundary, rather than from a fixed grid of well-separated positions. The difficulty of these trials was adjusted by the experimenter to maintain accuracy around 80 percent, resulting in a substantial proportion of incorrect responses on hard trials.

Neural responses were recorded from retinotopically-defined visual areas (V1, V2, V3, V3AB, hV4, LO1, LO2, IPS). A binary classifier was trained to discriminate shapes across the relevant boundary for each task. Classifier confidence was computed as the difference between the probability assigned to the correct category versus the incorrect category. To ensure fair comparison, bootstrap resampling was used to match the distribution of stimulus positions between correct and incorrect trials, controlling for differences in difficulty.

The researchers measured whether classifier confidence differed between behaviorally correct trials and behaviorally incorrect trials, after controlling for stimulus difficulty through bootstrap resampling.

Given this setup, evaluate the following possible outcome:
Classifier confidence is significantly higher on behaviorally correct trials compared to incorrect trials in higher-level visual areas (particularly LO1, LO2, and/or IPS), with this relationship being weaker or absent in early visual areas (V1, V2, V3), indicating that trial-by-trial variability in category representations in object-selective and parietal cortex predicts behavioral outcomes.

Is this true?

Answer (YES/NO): NO